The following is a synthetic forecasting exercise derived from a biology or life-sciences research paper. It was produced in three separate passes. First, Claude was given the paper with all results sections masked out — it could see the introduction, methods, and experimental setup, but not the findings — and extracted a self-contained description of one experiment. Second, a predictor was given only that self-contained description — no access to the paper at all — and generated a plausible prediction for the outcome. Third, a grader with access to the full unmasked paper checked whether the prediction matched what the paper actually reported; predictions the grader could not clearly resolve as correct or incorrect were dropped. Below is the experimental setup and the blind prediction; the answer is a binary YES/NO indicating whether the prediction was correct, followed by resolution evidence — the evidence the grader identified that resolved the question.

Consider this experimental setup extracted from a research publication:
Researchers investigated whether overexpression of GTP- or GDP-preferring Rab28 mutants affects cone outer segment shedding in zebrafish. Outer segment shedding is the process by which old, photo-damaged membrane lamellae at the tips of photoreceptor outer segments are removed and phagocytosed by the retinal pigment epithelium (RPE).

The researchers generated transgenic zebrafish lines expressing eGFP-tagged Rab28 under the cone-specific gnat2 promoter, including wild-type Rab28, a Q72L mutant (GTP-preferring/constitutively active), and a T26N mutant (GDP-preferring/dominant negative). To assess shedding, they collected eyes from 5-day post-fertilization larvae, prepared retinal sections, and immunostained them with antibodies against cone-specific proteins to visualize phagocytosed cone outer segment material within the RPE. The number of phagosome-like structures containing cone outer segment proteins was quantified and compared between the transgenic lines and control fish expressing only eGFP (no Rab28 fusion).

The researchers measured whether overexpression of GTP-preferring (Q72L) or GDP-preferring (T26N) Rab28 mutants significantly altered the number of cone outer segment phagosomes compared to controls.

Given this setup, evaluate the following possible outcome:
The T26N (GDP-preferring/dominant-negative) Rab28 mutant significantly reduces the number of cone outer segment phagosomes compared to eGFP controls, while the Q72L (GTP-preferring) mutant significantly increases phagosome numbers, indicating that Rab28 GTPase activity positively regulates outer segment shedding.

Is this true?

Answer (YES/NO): NO